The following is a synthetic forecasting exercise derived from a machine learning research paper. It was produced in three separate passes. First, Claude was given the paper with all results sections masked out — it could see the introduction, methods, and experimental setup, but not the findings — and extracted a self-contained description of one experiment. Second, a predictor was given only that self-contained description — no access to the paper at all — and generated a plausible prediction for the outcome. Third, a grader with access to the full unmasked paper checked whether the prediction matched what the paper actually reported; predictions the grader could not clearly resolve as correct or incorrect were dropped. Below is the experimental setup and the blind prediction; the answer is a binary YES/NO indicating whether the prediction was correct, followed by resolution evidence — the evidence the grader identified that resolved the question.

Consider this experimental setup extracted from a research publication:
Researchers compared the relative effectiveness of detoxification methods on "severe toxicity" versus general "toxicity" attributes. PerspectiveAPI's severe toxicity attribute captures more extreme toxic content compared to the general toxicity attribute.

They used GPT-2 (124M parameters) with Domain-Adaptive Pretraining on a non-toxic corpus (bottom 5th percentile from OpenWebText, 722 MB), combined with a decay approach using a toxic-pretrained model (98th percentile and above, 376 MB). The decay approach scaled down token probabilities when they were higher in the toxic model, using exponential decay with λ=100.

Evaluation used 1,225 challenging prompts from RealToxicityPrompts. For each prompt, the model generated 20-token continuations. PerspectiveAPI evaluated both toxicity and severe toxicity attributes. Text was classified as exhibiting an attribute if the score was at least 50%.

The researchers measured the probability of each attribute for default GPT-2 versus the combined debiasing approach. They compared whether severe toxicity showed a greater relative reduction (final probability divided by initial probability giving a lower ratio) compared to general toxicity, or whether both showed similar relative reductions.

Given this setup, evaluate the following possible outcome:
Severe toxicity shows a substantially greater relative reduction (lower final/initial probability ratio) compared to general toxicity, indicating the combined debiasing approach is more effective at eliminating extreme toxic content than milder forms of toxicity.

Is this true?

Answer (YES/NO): YES